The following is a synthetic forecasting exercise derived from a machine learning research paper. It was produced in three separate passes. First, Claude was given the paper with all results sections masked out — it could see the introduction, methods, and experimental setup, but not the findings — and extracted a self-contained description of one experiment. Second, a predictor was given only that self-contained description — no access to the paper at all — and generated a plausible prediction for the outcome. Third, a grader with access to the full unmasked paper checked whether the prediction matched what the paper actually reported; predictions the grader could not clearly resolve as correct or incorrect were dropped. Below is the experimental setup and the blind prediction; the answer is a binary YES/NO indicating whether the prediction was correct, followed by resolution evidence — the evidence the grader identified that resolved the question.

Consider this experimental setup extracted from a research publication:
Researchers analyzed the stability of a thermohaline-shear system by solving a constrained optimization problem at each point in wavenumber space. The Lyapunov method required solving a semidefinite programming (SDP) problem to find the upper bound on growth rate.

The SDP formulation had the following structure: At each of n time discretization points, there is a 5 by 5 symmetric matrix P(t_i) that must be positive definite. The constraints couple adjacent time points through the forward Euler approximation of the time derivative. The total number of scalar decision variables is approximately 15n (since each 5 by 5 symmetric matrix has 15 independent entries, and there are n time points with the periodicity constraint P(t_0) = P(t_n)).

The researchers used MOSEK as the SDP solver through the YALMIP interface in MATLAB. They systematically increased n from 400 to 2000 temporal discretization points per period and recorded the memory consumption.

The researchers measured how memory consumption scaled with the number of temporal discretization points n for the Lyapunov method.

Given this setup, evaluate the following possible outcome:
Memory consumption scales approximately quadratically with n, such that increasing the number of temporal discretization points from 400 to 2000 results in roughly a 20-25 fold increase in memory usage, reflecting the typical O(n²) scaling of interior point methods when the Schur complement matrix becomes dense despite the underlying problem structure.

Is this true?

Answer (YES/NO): NO